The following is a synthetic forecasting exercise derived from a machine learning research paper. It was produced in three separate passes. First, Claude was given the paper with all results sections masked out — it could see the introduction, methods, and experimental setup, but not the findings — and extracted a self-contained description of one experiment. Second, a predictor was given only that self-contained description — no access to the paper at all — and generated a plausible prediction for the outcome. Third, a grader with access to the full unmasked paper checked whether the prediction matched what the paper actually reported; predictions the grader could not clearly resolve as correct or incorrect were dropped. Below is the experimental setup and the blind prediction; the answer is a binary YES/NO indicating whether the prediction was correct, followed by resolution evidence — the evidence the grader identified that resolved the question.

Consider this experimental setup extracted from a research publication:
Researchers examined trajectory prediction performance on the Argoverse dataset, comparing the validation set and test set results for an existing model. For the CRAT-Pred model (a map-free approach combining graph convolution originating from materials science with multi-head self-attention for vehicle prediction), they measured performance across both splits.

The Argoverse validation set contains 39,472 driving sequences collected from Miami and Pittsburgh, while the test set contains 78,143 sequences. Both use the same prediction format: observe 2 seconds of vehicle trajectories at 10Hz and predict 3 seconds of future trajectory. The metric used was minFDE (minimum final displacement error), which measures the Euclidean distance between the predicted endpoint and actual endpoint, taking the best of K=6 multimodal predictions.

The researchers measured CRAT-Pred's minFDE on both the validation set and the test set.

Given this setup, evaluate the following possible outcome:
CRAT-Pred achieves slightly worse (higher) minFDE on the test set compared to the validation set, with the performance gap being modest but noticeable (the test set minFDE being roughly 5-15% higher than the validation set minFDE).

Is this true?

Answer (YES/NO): NO